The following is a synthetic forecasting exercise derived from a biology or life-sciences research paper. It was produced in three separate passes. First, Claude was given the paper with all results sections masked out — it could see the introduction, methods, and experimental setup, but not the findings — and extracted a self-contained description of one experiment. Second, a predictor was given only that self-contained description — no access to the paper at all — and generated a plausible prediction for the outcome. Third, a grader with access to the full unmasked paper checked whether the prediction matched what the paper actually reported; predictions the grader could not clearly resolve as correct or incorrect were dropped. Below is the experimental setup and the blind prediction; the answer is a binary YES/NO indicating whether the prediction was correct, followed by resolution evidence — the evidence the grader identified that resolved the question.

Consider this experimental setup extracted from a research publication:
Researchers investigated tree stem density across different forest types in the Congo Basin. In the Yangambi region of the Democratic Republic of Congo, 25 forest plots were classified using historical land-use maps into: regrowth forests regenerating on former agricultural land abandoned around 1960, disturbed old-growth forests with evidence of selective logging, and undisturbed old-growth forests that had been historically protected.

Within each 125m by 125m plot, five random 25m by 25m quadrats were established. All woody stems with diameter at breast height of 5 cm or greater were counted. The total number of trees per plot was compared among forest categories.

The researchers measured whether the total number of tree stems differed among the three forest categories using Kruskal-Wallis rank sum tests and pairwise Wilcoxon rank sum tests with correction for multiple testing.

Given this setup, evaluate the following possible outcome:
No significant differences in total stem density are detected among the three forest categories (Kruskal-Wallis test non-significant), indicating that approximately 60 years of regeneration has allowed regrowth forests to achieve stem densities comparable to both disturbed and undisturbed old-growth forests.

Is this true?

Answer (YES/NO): NO